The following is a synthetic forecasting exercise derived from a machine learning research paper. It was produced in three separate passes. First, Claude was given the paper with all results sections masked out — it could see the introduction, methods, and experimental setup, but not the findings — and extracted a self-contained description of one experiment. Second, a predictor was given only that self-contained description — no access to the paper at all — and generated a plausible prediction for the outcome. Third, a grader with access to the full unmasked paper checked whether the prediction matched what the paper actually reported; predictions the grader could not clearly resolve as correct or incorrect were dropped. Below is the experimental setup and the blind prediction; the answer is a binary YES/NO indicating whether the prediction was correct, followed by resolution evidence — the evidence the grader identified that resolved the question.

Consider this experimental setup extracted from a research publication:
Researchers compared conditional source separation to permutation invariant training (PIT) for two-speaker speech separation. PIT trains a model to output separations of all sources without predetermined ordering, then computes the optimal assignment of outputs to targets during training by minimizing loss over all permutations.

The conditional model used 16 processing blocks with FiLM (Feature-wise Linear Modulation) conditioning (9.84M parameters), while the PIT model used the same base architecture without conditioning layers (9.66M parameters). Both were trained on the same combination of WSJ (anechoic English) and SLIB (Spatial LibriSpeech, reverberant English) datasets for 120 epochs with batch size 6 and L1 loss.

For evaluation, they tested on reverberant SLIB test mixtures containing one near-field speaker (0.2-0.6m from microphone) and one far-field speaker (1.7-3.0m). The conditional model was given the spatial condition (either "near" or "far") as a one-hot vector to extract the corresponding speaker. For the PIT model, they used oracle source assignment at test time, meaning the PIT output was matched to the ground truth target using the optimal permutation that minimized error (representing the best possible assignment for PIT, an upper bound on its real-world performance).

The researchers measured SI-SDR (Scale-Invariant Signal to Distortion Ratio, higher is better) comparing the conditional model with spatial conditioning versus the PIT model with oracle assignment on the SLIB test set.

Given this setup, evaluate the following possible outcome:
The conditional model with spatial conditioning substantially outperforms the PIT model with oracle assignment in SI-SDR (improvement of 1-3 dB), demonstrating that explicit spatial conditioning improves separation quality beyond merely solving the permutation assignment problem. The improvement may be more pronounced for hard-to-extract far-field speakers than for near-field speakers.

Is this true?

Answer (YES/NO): NO